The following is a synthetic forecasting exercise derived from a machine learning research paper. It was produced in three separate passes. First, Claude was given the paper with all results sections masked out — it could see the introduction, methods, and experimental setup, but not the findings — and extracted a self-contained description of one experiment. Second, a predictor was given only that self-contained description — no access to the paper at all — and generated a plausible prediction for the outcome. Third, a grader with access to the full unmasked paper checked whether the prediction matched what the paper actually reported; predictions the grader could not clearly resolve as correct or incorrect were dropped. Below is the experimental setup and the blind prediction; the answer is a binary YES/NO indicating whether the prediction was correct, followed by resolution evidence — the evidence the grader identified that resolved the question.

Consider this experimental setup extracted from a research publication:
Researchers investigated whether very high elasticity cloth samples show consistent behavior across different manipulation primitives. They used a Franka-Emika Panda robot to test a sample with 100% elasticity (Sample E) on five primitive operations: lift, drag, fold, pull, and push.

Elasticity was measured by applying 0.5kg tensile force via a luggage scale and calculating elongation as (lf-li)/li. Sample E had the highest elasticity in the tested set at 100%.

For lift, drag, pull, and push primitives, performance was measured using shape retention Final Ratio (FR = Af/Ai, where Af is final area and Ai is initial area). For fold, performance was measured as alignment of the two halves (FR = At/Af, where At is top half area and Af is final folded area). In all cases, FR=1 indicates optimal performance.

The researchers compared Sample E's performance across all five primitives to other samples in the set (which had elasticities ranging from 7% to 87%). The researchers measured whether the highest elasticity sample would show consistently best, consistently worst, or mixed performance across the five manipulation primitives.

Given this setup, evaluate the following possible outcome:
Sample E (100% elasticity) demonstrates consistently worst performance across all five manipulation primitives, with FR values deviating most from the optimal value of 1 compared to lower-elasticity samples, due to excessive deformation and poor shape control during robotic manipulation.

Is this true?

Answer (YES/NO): NO